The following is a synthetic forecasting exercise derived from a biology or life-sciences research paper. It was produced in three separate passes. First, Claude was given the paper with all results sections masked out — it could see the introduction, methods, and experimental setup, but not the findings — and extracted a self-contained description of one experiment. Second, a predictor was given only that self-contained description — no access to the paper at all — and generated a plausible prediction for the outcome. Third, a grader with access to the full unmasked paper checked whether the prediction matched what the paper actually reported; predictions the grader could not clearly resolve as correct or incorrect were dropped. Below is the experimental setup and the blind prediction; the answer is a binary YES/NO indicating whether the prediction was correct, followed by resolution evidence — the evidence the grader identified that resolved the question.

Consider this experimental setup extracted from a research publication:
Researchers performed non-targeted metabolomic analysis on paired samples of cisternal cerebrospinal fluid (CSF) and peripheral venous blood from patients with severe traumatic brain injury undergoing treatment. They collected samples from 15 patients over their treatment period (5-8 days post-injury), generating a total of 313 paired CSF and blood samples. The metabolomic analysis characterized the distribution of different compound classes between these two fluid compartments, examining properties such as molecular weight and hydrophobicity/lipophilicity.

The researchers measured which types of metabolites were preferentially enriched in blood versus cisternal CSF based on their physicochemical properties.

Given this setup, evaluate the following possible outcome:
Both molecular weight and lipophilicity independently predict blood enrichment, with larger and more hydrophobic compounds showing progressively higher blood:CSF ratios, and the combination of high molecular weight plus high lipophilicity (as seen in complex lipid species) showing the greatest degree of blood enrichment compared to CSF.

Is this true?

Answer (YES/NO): NO